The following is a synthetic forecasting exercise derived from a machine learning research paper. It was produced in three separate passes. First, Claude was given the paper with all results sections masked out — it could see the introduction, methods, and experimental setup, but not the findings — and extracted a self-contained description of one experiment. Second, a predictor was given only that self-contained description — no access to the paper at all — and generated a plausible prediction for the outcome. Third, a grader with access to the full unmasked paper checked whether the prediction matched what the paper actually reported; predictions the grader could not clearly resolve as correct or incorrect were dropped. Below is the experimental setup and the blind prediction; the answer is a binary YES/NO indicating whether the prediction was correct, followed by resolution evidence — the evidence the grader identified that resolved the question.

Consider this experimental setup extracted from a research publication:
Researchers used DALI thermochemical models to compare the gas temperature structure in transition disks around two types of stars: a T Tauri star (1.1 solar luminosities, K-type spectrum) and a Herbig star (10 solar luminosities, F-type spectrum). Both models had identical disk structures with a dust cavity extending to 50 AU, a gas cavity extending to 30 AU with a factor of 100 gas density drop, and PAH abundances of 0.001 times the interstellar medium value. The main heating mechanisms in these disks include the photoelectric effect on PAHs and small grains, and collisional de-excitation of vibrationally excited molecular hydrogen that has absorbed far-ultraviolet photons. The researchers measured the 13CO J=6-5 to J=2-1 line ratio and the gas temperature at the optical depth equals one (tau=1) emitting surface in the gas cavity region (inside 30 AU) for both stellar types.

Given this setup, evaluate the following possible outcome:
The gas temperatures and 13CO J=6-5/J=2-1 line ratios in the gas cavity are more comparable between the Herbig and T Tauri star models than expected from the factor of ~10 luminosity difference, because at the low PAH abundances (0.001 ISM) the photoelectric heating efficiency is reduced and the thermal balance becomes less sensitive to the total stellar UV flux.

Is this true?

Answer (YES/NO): NO